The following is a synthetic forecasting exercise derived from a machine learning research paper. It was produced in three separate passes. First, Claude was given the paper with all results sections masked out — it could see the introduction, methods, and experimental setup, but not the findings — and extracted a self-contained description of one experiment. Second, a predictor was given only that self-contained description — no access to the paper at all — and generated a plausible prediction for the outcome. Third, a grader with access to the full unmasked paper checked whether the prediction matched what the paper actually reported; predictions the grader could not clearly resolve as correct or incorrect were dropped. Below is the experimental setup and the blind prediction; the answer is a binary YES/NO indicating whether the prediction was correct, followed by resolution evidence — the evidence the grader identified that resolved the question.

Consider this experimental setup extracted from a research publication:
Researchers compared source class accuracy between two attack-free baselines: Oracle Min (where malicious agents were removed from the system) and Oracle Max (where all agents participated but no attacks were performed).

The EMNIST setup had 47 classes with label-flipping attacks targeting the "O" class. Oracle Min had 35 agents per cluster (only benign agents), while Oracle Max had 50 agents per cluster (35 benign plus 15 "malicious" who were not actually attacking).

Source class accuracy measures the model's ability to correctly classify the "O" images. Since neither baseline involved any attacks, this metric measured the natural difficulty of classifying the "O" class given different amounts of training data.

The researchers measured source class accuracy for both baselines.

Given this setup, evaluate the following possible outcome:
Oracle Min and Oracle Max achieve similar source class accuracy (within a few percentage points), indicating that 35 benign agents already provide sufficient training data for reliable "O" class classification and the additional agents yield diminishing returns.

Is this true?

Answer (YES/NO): YES